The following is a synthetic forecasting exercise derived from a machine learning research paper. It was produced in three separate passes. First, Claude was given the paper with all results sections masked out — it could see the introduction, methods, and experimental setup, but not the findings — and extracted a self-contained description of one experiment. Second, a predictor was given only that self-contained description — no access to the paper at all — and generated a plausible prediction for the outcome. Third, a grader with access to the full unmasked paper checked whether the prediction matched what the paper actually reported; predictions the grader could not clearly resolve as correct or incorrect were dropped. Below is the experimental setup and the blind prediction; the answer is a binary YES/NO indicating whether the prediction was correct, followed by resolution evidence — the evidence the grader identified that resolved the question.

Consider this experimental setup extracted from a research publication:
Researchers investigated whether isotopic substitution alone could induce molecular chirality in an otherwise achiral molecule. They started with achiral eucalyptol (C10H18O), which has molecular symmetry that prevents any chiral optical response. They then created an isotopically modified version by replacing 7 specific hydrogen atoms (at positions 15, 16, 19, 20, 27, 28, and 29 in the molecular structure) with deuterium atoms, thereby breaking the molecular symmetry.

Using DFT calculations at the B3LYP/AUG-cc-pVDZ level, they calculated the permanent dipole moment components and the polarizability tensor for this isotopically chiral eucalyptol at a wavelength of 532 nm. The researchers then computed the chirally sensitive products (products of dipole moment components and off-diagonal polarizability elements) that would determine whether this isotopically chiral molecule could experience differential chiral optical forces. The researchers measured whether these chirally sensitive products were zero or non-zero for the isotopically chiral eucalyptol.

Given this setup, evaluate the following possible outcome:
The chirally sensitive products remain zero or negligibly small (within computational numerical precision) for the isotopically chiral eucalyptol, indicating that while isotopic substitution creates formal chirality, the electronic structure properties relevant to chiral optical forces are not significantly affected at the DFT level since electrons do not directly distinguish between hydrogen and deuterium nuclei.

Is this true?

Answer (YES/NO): NO